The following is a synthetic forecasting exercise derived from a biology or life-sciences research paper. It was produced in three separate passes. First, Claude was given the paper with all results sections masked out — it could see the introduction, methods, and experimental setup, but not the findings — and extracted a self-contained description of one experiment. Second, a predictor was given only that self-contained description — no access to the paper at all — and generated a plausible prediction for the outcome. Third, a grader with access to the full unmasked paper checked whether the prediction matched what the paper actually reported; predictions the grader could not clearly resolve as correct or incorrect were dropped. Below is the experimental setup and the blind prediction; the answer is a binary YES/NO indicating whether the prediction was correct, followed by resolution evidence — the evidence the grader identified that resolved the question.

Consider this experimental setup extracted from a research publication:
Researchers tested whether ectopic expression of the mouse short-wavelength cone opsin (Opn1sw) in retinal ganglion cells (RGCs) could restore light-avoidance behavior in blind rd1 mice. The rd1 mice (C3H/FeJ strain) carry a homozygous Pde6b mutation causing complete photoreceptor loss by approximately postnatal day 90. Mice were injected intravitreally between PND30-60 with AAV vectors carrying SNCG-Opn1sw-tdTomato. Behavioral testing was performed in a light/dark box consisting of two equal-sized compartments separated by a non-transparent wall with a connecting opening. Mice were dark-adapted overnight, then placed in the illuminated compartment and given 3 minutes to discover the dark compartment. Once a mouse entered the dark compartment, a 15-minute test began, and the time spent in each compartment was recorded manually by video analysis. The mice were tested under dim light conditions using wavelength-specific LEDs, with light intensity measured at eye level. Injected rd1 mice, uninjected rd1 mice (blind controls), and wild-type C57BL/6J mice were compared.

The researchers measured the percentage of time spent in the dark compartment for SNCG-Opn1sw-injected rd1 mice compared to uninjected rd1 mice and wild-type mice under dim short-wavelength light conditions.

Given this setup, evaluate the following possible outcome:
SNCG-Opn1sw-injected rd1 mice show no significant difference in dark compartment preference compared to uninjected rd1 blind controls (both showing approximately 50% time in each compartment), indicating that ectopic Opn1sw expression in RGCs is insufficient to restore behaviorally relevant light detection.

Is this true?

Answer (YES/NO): YES